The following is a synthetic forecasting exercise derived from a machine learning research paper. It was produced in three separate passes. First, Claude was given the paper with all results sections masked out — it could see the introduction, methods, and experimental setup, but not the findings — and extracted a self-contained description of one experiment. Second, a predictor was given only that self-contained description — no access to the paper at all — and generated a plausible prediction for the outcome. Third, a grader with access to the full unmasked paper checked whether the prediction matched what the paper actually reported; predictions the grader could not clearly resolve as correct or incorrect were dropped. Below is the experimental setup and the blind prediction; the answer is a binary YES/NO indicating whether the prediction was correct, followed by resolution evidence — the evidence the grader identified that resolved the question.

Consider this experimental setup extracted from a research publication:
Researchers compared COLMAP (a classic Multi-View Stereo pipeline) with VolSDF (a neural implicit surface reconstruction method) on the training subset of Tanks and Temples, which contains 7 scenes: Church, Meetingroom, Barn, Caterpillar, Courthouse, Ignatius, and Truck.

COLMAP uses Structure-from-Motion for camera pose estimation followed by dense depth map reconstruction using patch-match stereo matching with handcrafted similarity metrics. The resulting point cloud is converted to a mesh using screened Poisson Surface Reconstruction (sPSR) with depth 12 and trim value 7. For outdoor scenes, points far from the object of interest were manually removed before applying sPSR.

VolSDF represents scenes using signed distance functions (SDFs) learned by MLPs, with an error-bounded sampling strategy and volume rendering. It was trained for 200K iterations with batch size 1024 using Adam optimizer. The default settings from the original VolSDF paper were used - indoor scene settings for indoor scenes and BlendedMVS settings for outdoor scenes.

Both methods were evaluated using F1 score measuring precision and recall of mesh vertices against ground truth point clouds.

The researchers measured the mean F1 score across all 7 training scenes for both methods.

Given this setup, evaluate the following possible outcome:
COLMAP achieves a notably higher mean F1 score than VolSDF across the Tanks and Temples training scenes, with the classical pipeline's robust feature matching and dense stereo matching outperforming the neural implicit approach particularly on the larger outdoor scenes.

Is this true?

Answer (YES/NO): NO